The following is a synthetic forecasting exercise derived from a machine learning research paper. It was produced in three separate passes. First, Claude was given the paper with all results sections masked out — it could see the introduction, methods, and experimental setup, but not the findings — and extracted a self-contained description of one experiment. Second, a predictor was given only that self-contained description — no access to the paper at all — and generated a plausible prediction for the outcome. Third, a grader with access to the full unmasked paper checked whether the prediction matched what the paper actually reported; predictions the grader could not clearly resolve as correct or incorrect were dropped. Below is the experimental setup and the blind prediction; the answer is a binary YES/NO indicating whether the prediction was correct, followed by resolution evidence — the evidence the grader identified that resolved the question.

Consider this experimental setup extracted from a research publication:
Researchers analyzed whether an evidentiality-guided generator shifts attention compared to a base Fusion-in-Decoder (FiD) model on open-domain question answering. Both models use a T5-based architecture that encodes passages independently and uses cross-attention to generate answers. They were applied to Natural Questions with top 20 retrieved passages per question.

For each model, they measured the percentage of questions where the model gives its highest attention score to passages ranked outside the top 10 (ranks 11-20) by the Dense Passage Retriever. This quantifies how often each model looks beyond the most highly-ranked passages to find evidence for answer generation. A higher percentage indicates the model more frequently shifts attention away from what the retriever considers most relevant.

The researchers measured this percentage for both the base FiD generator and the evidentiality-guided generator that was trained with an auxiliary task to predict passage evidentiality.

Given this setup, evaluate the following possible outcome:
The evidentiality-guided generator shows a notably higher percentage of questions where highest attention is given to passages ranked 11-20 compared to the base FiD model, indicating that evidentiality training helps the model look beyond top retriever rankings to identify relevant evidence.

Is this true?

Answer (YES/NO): NO